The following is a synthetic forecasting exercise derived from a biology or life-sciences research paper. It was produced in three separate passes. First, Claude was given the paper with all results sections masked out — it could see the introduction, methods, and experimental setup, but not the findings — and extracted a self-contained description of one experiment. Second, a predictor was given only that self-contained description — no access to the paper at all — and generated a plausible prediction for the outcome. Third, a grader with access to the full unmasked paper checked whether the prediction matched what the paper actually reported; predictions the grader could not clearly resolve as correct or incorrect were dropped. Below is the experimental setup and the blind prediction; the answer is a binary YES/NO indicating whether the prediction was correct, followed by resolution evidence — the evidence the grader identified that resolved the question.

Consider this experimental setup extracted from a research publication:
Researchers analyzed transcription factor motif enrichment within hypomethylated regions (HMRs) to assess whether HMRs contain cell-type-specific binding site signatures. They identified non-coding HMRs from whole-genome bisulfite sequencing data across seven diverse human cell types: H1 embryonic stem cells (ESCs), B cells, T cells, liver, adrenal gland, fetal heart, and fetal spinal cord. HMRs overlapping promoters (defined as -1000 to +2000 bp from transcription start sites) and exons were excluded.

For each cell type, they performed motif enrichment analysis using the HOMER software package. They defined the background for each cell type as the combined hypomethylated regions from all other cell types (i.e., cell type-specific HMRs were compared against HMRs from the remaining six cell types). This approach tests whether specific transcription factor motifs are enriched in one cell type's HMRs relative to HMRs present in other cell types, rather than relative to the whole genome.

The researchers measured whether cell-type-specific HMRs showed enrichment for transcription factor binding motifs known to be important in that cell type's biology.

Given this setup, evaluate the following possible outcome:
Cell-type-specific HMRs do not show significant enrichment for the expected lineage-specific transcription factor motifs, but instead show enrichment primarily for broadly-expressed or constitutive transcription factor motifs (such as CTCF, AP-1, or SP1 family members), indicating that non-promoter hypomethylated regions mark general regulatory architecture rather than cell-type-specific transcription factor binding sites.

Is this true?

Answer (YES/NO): NO